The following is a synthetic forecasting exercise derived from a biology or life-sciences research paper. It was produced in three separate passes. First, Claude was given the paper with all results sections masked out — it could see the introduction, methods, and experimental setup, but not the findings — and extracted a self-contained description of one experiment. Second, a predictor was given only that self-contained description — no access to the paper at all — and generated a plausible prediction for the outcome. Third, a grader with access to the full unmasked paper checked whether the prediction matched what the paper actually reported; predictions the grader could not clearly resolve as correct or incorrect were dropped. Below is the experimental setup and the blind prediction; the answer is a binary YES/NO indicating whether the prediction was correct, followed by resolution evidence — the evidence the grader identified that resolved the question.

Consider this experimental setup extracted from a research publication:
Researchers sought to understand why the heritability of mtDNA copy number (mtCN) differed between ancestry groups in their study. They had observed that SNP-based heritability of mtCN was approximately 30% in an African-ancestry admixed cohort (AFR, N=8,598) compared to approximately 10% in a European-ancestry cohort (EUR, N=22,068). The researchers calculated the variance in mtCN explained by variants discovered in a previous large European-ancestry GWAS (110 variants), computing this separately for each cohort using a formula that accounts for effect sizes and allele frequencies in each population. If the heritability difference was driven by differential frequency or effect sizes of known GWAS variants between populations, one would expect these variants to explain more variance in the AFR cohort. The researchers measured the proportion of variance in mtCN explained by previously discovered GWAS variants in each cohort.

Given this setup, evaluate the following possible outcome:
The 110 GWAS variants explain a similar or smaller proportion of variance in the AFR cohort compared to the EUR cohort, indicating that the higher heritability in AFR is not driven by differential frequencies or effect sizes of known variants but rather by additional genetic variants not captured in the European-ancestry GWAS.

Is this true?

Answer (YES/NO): YES